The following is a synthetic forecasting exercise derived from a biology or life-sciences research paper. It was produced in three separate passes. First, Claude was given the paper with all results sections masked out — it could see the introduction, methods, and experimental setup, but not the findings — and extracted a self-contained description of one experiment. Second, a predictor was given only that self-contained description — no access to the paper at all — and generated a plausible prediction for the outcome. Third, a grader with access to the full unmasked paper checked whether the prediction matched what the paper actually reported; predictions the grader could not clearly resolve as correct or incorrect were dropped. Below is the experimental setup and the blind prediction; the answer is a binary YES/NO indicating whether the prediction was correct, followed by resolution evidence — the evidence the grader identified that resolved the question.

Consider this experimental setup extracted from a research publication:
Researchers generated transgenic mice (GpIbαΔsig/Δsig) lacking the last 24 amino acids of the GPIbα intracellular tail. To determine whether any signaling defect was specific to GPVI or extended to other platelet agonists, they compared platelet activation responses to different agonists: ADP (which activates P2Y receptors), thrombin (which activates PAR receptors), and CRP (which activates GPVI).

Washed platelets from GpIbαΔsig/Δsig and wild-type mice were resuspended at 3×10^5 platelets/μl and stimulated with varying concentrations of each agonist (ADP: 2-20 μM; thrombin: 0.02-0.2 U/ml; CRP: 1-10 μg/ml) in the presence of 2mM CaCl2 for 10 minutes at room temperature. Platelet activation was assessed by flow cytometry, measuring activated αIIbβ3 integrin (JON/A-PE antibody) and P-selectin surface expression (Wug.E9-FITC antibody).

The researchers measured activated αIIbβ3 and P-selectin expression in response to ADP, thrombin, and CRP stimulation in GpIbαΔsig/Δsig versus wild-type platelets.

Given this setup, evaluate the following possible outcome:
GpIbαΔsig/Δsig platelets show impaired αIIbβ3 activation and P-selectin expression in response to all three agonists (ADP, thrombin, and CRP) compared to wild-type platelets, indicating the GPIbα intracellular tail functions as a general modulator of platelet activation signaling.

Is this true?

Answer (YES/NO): NO